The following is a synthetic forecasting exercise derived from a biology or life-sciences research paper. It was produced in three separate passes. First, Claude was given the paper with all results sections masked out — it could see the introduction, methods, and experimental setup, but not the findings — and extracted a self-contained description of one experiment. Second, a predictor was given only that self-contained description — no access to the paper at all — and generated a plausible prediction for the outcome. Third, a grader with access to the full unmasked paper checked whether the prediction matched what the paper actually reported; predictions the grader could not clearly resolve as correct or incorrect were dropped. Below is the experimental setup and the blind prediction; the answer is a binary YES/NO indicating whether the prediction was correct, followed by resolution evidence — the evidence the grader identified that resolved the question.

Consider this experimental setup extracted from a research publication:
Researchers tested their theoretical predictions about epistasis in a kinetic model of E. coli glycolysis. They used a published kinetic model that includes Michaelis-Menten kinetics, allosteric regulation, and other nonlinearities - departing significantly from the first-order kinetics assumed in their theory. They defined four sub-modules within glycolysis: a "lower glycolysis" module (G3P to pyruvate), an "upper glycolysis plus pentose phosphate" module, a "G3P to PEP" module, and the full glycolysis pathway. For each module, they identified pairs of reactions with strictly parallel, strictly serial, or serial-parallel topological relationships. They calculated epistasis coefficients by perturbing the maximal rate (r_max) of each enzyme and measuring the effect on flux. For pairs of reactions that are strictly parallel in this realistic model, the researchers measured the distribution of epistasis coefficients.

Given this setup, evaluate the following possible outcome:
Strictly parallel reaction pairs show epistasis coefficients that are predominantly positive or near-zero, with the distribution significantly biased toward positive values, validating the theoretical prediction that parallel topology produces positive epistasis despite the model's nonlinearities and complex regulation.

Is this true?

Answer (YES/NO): NO